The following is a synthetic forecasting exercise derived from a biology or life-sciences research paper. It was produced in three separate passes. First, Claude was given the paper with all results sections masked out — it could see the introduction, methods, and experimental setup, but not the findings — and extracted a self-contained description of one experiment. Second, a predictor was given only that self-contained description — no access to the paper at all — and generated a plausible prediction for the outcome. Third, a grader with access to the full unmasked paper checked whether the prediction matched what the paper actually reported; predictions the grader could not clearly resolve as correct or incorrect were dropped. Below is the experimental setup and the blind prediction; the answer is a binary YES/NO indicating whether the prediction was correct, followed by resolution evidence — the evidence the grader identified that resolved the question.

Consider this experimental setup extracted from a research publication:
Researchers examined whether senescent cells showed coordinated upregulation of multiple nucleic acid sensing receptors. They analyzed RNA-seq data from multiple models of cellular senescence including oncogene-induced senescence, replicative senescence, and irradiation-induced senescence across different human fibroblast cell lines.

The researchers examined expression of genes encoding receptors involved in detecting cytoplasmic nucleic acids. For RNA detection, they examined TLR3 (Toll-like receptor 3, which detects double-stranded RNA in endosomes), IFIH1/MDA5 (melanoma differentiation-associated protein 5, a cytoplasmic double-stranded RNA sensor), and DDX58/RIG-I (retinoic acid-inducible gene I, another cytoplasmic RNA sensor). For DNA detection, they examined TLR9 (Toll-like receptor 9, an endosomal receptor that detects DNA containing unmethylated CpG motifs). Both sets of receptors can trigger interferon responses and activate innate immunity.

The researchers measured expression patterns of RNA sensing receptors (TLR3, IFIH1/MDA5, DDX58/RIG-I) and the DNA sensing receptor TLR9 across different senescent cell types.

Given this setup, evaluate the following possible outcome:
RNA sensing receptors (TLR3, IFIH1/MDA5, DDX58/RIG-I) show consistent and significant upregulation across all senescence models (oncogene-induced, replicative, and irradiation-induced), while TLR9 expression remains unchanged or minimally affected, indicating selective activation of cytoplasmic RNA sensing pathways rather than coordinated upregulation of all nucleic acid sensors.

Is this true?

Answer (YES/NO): NO